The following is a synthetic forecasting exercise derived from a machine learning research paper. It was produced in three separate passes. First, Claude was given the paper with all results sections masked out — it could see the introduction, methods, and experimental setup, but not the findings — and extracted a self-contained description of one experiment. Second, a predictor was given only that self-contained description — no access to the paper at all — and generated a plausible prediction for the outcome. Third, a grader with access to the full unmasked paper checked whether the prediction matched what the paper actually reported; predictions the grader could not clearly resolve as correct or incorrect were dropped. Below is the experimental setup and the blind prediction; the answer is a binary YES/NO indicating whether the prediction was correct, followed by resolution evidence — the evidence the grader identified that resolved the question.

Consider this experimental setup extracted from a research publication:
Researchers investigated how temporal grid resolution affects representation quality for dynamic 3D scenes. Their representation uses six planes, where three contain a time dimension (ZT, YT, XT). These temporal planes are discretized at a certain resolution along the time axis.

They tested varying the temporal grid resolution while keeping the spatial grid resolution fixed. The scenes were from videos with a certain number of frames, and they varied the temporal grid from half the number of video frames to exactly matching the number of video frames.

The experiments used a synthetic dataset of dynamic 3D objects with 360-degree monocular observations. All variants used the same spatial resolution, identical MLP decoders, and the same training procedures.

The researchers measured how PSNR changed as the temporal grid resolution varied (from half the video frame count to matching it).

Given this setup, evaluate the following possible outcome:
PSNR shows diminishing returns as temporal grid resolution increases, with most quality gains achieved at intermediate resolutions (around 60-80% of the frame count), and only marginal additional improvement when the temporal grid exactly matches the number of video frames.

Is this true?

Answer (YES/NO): NO